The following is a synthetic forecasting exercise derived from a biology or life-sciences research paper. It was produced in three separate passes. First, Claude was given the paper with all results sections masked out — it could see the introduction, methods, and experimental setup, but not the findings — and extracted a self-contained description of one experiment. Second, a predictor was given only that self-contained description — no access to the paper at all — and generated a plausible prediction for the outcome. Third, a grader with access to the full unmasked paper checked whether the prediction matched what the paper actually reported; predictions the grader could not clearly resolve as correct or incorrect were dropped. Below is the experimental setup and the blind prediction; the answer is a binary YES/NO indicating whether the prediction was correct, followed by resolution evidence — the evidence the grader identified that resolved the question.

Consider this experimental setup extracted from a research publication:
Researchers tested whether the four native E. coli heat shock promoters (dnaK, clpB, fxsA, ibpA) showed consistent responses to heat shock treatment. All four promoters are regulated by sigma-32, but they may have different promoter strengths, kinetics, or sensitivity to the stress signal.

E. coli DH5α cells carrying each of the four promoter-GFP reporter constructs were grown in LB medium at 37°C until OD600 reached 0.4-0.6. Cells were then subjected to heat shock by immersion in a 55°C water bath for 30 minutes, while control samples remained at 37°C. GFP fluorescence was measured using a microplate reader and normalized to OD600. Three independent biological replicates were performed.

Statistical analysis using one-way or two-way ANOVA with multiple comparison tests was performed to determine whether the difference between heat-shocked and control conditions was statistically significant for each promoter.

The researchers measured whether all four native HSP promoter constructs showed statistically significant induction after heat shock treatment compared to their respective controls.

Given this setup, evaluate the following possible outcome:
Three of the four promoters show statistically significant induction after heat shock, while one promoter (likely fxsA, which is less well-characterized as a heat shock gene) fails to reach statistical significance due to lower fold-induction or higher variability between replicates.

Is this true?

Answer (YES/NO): NO